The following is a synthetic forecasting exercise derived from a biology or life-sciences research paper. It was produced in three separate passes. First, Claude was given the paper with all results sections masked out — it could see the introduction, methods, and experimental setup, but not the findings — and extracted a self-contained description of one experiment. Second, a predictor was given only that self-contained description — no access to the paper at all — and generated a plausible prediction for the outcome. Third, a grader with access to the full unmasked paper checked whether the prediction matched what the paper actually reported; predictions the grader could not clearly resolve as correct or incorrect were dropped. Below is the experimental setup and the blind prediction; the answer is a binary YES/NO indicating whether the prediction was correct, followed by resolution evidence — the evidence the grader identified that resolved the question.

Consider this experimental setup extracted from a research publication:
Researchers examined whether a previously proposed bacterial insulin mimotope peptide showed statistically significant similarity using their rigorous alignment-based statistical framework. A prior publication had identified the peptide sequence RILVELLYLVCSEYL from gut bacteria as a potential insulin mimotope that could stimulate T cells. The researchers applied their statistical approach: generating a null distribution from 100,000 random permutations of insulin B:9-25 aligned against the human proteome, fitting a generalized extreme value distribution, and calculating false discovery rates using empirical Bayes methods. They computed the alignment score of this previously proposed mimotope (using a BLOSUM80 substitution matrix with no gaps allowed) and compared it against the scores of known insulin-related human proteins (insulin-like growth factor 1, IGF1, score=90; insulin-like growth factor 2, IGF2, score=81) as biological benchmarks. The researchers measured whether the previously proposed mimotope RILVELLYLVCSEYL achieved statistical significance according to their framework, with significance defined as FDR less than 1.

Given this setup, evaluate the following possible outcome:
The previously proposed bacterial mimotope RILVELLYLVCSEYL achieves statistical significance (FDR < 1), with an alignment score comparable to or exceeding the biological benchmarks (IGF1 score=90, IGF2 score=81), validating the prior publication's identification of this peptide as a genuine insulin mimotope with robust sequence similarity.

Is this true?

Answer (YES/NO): NO